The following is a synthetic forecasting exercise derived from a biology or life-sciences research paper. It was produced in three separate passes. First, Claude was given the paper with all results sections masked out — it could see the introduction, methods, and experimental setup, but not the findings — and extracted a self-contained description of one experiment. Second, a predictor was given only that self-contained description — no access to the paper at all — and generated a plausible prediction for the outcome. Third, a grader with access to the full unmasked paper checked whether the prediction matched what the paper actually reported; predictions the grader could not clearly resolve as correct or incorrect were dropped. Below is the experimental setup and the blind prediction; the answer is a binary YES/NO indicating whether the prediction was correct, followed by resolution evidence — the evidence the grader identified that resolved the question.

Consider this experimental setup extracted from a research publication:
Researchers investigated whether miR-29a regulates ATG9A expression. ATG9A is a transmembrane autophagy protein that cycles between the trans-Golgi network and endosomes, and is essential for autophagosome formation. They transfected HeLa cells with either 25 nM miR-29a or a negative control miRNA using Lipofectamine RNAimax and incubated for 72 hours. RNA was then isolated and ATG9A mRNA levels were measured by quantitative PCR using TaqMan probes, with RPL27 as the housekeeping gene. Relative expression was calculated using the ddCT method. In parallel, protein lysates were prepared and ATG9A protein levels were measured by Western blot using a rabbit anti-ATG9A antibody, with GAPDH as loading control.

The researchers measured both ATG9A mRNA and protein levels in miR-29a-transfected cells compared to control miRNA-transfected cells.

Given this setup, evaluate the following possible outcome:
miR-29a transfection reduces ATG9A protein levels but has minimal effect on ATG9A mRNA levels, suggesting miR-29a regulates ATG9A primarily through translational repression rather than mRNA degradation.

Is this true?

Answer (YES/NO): NO